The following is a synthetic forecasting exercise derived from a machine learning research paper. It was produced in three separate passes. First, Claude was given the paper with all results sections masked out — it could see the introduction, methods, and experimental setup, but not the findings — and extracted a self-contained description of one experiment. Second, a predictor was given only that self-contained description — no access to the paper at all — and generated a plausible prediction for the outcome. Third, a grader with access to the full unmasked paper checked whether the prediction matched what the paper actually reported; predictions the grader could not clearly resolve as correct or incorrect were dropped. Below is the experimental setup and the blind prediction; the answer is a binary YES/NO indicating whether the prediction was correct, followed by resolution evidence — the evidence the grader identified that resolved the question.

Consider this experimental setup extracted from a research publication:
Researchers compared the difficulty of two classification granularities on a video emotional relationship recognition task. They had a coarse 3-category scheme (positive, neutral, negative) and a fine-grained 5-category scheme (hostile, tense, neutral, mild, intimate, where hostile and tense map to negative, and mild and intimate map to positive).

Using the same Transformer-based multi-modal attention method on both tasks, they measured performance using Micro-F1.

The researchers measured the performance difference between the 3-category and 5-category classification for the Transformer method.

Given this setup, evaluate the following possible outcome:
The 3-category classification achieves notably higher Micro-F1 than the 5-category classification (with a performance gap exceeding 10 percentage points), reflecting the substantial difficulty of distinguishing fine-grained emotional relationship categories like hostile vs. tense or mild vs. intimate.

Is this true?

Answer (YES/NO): NO